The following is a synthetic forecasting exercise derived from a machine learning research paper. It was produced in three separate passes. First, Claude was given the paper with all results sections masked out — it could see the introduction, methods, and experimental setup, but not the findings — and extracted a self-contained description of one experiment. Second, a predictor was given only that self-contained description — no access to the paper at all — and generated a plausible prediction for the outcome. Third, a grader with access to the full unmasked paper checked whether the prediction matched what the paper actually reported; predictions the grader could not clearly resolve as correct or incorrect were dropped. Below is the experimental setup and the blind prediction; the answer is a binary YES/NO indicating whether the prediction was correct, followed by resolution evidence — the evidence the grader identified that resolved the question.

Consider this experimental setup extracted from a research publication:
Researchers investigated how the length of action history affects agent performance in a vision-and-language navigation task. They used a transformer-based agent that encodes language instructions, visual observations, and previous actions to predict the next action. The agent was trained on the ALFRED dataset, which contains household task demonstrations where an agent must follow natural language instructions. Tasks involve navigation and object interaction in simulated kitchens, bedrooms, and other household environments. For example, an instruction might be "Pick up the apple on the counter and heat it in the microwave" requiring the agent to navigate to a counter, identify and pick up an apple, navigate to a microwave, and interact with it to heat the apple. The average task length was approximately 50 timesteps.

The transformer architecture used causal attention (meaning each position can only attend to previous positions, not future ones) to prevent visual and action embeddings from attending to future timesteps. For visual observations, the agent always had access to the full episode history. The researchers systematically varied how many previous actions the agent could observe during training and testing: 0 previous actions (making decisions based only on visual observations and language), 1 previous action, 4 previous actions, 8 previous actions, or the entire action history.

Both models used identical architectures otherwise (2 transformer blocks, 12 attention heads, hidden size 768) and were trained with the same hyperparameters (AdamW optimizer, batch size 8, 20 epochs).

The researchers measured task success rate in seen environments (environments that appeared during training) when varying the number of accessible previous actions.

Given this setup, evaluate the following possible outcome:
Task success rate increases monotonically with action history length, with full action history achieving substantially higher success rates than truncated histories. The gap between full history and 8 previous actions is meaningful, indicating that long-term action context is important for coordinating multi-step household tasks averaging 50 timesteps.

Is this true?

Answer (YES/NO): NO